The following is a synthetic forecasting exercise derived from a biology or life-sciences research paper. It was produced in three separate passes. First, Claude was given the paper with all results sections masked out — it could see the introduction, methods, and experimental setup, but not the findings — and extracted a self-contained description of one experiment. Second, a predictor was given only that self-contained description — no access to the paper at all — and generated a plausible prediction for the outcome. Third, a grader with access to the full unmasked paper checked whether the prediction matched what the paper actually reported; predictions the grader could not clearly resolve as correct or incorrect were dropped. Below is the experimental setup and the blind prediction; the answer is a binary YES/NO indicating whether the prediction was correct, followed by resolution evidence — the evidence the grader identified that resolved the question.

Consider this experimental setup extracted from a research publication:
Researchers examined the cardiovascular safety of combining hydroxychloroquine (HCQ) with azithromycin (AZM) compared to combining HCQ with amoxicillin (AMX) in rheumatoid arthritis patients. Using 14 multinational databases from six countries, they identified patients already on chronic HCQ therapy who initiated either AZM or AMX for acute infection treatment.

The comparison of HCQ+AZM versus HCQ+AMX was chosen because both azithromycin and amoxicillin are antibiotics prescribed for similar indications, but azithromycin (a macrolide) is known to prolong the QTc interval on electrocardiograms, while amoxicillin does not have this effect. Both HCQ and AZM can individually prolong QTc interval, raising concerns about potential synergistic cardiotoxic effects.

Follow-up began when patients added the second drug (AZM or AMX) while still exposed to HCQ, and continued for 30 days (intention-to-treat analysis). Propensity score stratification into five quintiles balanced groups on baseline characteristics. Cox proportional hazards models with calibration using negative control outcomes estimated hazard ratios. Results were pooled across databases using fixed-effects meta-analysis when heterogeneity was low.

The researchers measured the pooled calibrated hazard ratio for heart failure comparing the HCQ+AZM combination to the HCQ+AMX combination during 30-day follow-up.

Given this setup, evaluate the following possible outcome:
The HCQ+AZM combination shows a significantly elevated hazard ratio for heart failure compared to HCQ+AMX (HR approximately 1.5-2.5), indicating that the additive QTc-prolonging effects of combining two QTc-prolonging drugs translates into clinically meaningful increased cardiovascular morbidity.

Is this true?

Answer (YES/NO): NO